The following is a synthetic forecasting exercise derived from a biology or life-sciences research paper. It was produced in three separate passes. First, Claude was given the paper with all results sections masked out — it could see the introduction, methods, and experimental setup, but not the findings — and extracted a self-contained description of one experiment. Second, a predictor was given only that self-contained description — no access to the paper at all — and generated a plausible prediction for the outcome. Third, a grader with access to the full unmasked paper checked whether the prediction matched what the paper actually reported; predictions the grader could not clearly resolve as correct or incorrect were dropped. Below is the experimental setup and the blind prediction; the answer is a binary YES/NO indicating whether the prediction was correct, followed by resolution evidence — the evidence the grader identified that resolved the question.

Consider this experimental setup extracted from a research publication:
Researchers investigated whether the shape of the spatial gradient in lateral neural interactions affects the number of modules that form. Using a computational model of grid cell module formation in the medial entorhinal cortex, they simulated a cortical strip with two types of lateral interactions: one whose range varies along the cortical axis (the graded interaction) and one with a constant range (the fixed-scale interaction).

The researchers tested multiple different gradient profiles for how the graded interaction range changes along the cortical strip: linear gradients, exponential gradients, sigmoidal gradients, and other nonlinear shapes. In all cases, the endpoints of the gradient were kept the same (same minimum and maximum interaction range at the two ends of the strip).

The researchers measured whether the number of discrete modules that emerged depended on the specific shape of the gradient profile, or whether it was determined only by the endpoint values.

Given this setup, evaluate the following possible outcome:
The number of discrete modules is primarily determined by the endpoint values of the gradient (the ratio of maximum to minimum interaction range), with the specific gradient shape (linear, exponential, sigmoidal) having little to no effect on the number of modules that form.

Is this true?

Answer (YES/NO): YES